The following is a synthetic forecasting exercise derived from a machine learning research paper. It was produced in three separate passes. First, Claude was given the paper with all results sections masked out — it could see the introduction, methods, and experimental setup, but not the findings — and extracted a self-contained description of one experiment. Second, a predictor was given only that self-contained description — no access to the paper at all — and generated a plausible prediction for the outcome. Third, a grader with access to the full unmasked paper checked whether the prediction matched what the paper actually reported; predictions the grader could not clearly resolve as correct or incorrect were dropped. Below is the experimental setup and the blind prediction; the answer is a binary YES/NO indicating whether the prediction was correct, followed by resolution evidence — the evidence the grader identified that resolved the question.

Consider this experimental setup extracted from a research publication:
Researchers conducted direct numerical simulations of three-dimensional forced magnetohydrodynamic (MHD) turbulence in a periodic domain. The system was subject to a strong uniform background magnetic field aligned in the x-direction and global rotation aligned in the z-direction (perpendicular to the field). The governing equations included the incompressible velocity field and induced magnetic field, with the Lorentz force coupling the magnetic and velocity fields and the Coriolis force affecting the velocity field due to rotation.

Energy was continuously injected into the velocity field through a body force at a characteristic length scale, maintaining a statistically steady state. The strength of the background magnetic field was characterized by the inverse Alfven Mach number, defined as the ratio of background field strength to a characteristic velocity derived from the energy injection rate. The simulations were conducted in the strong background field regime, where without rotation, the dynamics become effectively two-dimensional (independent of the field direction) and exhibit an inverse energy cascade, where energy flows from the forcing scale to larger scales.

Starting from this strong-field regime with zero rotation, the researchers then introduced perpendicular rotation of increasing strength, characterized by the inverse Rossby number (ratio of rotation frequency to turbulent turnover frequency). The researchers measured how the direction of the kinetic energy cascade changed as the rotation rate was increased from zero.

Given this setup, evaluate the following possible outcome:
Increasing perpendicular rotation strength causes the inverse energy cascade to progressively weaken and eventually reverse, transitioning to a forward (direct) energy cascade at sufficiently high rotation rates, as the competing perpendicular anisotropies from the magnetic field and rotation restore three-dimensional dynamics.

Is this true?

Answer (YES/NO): NO